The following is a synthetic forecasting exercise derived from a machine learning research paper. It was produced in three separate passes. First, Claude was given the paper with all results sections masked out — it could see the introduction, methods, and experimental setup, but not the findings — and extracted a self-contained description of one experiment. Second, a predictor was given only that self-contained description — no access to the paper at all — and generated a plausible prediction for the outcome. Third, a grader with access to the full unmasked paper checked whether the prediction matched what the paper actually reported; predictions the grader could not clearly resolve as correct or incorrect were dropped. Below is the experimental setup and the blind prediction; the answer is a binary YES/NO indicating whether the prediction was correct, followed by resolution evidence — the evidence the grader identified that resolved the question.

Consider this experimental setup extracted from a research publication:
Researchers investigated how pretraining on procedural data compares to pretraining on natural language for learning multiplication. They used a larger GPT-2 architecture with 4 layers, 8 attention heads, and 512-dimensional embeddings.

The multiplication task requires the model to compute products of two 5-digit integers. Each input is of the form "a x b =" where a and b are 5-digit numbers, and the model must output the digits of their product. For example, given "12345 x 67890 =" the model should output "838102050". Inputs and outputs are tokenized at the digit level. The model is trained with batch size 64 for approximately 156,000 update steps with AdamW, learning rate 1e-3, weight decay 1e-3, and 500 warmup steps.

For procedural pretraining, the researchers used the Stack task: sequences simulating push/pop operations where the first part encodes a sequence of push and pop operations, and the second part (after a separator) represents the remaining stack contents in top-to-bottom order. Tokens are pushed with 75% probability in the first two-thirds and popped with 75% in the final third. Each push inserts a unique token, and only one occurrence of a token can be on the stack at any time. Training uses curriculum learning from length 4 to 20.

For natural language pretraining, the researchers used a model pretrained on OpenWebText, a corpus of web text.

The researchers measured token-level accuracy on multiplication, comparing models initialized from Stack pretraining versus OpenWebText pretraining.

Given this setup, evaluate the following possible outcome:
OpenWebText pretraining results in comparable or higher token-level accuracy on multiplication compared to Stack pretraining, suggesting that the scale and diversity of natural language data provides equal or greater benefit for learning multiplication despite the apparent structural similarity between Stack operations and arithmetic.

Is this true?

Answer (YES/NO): NO